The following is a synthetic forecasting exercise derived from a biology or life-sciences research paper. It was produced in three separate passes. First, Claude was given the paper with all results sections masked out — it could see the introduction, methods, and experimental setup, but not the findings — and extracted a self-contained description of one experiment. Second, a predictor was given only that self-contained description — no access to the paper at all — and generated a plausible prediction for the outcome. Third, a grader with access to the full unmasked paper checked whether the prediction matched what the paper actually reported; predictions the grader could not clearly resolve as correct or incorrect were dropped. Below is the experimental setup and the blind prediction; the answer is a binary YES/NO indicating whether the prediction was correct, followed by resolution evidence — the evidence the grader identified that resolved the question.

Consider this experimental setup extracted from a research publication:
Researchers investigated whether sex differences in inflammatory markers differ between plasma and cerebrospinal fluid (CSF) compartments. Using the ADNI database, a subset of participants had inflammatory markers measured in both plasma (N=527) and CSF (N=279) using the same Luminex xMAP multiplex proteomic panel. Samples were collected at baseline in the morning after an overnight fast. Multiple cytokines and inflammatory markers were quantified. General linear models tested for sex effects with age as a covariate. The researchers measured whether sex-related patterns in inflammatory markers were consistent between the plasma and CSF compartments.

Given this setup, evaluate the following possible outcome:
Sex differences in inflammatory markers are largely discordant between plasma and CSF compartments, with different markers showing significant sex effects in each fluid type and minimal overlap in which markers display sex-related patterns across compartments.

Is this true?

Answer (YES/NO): YES